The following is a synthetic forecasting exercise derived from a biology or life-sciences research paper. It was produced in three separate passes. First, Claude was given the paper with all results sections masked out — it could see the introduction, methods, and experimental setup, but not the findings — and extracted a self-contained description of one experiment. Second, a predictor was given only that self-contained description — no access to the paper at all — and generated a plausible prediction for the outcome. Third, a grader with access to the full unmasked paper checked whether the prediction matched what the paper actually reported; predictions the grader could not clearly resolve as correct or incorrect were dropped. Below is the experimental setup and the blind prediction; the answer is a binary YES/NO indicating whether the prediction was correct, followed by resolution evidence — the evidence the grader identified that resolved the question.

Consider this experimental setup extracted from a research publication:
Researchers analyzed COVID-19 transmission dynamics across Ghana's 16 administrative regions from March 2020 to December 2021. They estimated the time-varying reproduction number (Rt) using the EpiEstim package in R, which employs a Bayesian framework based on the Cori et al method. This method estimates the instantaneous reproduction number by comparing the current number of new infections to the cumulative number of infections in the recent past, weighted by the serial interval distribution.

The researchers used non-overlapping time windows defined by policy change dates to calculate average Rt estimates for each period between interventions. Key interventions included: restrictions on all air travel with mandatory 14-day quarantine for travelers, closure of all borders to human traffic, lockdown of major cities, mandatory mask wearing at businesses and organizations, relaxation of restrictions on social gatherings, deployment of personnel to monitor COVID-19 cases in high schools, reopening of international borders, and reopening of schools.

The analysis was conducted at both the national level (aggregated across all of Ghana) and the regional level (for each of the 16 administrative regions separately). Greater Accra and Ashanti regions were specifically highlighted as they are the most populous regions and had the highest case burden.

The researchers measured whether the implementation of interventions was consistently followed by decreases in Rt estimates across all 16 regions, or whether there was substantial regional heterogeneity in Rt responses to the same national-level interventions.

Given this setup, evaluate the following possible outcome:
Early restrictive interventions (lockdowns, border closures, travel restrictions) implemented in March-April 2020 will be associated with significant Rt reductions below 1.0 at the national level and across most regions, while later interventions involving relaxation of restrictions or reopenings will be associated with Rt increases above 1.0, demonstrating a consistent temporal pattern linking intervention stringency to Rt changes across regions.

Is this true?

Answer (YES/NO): NO